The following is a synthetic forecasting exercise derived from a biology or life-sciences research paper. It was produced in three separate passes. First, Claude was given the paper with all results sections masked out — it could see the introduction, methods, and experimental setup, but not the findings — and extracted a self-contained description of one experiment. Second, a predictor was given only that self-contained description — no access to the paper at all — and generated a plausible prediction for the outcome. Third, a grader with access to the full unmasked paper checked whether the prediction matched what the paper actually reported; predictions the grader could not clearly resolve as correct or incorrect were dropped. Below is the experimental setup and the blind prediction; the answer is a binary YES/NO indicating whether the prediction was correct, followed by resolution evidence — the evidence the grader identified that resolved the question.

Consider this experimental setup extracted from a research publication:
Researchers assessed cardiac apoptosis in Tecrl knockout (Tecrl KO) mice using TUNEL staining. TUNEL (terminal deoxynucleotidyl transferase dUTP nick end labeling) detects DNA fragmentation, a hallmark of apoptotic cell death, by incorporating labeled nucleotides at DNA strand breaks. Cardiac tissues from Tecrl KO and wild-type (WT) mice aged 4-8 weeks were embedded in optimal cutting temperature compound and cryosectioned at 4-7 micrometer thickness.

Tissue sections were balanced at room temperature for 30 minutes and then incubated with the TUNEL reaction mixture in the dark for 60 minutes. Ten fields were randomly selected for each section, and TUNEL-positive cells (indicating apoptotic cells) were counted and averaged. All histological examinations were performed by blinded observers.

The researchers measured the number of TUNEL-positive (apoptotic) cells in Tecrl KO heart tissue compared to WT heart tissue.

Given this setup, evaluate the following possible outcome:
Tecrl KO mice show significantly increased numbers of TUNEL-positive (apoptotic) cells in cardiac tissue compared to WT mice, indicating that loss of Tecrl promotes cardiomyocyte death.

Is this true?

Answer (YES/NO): YES